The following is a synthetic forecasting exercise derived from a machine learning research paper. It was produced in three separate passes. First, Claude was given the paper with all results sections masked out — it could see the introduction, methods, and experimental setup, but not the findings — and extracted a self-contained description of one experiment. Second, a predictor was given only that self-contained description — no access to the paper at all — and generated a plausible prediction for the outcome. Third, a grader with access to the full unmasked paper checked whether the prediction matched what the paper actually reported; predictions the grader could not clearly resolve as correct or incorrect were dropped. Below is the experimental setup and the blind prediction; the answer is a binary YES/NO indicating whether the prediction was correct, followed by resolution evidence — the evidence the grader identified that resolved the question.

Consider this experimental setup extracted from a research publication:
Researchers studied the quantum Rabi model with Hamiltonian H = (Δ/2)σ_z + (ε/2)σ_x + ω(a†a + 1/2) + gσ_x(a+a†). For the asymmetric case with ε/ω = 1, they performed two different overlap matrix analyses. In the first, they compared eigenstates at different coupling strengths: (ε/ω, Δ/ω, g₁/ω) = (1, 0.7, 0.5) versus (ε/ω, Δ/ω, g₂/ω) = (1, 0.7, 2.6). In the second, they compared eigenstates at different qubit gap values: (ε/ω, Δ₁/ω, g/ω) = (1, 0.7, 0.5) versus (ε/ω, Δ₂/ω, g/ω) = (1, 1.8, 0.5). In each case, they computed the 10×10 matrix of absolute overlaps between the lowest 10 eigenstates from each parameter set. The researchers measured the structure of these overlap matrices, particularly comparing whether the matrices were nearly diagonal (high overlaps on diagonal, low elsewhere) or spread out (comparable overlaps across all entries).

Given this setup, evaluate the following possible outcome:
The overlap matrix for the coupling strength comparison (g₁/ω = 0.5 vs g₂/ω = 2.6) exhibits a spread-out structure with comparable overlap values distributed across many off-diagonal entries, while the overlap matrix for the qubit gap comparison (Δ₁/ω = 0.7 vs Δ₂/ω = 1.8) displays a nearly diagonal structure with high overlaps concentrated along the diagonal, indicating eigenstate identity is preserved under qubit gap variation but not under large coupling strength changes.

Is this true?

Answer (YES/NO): YES